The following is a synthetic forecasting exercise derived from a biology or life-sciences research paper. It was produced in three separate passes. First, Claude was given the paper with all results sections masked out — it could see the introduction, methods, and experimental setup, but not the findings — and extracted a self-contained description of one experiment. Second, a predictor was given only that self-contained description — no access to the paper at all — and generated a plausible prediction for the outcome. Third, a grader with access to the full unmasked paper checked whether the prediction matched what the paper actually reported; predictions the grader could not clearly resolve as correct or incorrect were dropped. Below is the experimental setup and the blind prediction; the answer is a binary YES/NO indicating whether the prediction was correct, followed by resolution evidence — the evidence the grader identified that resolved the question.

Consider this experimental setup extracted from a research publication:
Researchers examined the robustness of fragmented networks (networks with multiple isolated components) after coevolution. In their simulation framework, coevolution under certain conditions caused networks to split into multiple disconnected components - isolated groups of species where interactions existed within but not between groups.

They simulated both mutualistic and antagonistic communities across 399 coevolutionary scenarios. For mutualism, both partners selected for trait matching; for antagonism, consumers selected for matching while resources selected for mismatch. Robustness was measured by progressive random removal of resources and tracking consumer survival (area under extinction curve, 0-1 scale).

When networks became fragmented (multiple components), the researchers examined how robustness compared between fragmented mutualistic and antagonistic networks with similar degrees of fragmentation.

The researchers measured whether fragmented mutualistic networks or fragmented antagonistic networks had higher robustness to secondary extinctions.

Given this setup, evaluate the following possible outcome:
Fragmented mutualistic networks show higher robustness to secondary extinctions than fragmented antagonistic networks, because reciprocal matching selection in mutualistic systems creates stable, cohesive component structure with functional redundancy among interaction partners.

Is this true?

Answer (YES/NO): YES